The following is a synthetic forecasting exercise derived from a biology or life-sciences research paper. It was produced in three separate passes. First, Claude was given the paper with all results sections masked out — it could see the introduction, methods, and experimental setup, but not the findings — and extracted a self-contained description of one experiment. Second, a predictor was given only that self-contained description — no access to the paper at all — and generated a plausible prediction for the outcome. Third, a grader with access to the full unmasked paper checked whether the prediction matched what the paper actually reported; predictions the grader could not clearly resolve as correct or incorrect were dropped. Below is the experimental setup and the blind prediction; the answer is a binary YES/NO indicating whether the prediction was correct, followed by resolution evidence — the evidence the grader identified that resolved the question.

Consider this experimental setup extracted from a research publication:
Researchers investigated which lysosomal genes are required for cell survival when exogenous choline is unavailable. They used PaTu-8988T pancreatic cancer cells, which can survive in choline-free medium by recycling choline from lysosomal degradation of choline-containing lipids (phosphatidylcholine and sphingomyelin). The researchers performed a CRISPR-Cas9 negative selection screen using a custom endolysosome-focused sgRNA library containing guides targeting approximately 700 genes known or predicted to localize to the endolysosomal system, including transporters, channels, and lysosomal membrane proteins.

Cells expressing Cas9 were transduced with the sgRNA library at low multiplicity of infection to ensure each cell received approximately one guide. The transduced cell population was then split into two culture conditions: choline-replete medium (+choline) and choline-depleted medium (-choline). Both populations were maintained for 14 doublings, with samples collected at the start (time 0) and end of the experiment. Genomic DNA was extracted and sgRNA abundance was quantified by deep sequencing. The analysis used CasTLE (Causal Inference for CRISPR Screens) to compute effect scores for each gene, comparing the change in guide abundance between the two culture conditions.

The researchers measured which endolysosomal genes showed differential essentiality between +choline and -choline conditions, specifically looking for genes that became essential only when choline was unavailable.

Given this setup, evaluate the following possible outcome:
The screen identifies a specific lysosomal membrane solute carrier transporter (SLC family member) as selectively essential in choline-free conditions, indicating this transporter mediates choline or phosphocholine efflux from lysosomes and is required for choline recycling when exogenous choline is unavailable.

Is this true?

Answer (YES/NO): NO